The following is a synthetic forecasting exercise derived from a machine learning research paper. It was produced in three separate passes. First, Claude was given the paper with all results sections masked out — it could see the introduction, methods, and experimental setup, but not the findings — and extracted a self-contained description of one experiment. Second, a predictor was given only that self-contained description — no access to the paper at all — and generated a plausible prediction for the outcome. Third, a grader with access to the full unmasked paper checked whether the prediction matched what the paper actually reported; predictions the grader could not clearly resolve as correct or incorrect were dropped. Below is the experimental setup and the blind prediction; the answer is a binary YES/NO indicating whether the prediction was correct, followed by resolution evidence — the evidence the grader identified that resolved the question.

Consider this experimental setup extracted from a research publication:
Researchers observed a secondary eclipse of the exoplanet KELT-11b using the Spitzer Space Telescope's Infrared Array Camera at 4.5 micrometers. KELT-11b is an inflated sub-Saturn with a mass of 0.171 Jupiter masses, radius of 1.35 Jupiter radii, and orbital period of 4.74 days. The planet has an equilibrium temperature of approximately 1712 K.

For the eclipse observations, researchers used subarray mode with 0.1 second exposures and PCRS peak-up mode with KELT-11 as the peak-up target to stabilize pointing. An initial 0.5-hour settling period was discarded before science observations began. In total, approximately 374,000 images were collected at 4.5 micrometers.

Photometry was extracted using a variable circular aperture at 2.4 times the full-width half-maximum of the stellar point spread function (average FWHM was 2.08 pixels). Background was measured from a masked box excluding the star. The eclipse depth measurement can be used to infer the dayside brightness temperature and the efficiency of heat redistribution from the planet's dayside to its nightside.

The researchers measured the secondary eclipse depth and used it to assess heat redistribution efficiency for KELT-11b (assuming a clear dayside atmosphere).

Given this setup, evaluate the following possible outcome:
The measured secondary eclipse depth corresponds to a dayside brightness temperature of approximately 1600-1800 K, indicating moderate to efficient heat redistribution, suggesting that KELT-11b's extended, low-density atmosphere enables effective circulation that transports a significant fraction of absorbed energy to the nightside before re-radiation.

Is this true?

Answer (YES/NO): YES